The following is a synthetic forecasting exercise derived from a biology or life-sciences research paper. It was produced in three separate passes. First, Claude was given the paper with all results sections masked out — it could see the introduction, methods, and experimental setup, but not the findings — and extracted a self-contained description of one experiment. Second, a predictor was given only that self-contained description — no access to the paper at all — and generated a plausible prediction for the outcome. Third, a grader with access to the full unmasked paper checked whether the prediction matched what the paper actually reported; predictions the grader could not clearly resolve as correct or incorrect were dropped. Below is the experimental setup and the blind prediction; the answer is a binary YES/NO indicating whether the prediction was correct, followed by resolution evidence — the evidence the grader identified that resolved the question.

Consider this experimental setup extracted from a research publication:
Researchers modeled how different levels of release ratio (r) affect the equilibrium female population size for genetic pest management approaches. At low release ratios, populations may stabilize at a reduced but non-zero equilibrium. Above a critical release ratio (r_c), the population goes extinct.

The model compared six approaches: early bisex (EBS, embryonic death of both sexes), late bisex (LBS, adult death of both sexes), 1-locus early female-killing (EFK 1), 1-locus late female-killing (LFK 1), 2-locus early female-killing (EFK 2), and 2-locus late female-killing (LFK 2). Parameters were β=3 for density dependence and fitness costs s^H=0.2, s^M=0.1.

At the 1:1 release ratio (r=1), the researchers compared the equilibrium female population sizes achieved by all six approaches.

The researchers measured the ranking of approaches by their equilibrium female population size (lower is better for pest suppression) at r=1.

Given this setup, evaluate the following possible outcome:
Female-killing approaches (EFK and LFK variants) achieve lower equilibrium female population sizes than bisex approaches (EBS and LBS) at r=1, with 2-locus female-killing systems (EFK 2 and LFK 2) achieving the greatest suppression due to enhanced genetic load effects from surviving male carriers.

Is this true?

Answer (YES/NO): NO